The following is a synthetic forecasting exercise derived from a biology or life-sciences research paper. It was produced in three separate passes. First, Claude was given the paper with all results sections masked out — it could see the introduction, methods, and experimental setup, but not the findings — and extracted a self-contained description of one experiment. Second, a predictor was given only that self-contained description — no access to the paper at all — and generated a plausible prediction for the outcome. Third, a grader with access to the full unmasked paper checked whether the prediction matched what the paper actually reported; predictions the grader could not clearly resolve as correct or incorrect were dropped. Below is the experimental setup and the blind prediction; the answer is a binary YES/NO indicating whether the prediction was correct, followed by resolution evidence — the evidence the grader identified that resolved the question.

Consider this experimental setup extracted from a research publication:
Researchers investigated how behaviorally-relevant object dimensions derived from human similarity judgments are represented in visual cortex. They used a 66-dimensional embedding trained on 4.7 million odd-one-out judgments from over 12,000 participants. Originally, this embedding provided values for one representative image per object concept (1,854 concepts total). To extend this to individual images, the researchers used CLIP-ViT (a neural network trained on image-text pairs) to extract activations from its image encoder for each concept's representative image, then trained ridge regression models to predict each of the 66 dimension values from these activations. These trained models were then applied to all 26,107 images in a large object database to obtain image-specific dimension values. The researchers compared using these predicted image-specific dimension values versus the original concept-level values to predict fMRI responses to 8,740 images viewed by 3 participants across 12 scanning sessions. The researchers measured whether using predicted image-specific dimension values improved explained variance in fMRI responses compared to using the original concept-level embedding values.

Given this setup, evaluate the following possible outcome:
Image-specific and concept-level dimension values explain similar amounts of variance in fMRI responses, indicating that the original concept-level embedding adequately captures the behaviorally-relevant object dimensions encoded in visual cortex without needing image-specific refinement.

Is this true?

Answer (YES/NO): NO